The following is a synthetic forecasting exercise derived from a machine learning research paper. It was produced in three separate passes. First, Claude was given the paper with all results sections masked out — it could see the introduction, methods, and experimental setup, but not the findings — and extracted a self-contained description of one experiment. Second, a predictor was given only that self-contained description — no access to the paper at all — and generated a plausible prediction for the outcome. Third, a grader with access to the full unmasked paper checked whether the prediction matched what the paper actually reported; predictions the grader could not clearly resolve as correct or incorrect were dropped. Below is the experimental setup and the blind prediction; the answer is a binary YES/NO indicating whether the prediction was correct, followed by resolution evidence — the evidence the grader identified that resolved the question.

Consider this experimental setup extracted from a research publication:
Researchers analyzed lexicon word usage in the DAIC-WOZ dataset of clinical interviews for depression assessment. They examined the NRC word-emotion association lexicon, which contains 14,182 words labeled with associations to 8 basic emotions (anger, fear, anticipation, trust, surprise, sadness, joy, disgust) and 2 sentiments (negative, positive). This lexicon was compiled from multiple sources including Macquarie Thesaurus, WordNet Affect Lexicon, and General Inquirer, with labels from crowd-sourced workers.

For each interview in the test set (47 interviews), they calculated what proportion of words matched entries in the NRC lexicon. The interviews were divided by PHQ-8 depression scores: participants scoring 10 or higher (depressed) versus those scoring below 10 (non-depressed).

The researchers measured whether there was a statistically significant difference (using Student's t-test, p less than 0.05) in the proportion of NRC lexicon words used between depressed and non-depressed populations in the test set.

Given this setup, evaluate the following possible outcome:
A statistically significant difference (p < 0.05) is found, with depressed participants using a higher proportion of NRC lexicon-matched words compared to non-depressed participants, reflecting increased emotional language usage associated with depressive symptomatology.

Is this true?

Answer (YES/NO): NO